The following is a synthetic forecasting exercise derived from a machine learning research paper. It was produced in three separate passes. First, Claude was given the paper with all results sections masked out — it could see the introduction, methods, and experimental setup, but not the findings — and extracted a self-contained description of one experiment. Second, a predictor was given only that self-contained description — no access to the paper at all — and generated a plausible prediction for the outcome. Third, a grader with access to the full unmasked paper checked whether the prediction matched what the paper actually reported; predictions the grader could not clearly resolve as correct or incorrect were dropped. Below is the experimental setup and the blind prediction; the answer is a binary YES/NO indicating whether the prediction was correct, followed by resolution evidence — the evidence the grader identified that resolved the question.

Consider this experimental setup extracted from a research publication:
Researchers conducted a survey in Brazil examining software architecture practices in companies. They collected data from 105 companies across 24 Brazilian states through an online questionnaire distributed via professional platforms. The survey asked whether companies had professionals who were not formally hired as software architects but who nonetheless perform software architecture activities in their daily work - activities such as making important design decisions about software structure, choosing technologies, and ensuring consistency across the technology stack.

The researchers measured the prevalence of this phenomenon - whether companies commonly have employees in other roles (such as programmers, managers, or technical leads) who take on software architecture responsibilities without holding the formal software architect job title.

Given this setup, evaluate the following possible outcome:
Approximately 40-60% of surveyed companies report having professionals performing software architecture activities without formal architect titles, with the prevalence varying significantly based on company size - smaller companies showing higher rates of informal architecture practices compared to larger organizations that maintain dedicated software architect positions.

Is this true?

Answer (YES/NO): NO